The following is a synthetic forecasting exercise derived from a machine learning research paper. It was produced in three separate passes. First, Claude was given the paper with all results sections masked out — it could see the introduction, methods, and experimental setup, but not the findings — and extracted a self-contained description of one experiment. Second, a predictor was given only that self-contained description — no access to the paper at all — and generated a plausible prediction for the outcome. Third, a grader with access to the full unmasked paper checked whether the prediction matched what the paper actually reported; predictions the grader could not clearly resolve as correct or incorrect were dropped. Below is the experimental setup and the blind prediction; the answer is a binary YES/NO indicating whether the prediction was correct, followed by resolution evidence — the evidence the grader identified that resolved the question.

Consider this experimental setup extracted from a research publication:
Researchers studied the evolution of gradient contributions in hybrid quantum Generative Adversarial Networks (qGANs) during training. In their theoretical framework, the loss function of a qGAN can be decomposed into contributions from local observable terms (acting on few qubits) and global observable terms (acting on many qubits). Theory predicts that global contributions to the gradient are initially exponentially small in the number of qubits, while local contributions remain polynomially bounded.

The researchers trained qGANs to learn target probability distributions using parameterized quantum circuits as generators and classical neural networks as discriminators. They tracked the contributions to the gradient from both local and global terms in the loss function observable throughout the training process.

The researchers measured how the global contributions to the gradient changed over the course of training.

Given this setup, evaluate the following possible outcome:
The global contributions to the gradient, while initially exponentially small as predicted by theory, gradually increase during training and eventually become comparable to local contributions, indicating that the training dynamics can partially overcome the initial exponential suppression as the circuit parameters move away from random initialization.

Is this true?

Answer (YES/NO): YES